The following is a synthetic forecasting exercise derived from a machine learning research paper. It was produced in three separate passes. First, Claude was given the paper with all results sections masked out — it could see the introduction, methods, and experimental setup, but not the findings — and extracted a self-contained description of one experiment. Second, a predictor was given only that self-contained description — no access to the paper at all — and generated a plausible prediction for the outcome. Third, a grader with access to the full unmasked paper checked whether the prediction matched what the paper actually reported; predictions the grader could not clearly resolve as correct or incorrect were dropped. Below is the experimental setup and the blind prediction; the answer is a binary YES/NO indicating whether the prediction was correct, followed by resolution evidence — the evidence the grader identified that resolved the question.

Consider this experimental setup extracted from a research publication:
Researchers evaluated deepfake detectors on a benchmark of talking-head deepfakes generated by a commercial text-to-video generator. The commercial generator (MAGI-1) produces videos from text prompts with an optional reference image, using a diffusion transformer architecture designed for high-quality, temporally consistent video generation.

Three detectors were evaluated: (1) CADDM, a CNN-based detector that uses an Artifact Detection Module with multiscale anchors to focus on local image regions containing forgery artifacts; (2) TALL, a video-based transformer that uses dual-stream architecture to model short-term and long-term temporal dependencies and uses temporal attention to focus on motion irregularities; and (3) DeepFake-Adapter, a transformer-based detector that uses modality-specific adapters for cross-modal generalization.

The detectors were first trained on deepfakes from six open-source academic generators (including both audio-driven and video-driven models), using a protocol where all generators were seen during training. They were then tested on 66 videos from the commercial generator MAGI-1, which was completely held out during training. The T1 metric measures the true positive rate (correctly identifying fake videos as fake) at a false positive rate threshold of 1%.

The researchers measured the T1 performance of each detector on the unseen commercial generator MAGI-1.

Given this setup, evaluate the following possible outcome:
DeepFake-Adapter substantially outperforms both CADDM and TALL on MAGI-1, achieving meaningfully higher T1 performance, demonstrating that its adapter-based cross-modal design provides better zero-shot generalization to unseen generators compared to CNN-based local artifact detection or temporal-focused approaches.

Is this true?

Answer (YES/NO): NO